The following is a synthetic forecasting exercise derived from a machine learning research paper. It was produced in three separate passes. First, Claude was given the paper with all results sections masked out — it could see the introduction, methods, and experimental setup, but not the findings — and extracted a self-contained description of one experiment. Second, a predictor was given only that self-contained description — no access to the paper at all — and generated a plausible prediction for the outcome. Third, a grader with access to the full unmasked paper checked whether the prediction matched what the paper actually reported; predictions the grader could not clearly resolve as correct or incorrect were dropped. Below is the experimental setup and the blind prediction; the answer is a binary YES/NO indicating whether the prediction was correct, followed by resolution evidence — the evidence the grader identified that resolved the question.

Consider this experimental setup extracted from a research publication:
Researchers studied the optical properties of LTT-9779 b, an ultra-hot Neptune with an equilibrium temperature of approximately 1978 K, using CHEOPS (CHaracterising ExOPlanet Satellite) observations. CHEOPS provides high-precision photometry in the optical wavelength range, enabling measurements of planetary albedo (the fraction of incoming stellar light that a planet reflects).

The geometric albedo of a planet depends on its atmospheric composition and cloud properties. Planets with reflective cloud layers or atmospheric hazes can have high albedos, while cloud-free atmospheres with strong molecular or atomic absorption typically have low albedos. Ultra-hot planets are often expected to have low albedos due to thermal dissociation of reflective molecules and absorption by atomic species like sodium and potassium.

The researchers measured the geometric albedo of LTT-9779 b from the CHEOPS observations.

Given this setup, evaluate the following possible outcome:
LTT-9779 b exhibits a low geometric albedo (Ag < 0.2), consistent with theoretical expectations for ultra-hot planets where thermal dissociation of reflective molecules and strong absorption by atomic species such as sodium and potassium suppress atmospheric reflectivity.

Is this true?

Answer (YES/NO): NO